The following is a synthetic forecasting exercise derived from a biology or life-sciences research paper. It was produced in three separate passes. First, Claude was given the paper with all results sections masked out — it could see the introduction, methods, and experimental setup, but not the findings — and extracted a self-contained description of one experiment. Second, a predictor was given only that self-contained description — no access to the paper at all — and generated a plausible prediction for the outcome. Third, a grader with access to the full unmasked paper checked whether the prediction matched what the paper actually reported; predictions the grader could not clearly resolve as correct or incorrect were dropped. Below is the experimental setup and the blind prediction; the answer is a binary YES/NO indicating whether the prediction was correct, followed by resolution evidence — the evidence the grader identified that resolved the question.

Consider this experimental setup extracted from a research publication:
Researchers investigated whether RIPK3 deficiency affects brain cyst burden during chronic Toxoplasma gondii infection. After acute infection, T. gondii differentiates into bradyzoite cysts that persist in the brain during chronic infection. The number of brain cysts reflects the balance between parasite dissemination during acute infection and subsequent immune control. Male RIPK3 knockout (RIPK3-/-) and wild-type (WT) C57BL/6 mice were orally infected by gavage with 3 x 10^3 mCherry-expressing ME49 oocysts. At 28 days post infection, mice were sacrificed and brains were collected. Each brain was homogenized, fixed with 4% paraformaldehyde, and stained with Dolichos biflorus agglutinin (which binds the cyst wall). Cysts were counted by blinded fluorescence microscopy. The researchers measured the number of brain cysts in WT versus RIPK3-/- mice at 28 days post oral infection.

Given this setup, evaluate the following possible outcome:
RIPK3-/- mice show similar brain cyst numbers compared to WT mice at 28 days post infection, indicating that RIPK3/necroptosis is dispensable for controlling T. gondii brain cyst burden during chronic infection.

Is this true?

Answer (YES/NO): NO